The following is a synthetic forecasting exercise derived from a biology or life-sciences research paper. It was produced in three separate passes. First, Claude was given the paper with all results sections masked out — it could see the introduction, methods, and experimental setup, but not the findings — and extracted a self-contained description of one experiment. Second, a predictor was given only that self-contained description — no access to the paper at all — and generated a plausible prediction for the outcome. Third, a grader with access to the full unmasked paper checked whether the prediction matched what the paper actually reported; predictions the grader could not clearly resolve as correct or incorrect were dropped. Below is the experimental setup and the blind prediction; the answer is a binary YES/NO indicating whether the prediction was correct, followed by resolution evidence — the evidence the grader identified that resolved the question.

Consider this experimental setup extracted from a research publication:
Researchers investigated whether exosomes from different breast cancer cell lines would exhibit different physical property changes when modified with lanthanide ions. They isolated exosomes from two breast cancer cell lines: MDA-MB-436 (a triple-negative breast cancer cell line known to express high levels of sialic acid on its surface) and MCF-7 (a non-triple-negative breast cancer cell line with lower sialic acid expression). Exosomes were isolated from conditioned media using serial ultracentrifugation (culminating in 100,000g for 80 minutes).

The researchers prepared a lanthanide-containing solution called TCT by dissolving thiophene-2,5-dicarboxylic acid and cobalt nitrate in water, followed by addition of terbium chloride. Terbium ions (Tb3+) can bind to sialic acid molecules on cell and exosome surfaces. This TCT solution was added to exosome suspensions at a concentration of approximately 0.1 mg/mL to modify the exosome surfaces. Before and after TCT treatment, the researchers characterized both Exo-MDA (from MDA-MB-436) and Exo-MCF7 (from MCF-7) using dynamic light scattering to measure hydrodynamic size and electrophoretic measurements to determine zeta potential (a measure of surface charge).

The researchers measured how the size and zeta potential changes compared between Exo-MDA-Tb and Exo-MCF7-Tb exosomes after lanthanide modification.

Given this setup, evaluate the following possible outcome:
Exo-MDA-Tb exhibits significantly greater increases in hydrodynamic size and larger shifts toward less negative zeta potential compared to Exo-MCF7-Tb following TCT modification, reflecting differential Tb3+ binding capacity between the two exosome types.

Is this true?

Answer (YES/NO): YES